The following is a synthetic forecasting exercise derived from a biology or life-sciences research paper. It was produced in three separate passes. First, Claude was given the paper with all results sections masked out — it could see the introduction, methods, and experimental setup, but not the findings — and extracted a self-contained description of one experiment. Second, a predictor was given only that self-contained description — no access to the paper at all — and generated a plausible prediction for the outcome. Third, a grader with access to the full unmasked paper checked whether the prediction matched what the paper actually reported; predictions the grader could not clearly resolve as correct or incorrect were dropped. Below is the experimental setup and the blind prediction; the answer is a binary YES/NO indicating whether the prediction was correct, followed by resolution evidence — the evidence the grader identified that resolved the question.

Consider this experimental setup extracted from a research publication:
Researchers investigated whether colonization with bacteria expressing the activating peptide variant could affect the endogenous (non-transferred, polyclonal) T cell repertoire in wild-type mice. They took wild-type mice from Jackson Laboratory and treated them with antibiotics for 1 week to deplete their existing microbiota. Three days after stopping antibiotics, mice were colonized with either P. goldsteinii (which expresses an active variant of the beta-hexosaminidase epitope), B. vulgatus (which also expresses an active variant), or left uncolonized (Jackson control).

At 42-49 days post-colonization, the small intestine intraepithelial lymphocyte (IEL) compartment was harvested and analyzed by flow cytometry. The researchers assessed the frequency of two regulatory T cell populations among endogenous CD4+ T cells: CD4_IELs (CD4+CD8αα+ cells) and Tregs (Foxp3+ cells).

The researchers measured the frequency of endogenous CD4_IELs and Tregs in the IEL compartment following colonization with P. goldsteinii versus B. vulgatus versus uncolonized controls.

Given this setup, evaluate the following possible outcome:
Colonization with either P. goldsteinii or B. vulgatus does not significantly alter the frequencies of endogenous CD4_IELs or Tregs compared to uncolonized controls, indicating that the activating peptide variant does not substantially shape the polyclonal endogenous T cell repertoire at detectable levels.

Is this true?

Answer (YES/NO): NO